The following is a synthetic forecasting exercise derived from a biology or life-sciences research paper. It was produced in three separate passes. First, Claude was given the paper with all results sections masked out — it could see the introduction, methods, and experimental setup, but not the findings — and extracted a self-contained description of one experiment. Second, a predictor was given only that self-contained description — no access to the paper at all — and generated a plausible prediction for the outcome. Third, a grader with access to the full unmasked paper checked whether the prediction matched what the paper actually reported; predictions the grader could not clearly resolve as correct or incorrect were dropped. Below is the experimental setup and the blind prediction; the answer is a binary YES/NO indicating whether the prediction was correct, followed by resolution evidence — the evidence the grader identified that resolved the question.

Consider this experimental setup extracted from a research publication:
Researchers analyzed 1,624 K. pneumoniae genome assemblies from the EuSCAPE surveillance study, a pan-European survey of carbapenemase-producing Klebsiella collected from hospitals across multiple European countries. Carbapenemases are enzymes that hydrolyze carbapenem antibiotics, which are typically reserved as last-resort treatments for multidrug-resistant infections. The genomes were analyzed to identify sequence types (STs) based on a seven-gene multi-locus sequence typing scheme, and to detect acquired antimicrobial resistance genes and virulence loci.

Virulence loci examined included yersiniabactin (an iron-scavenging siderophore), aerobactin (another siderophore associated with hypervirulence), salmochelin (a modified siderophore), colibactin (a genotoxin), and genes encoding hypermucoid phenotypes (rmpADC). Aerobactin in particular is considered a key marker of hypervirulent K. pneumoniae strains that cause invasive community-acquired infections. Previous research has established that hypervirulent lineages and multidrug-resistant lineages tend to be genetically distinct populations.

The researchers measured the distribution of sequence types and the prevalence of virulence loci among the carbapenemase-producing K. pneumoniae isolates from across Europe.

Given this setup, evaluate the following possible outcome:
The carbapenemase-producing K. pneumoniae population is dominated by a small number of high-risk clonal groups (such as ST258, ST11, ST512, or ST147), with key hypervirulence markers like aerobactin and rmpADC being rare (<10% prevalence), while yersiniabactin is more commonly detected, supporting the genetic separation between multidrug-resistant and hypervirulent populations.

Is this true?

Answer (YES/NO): YES